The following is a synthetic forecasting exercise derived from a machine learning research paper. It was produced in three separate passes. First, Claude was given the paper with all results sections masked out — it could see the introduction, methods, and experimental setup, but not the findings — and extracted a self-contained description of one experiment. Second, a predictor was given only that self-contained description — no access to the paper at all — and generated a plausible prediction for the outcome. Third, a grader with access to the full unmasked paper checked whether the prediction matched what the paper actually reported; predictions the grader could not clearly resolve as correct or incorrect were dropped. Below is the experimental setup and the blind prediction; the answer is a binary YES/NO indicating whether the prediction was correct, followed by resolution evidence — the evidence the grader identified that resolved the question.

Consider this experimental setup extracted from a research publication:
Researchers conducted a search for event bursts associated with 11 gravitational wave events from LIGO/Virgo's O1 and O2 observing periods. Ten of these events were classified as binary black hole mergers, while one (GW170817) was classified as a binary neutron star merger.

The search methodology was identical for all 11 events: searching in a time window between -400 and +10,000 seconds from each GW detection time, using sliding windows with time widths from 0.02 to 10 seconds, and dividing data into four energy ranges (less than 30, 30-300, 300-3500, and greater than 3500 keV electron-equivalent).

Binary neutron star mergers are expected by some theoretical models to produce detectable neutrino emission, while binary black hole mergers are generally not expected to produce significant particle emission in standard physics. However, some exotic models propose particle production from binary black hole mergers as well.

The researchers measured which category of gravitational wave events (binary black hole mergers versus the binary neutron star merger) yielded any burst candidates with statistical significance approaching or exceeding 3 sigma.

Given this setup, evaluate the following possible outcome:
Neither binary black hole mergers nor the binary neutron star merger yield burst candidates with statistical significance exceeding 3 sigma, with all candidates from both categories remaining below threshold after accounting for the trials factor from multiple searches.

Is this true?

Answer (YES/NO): NO